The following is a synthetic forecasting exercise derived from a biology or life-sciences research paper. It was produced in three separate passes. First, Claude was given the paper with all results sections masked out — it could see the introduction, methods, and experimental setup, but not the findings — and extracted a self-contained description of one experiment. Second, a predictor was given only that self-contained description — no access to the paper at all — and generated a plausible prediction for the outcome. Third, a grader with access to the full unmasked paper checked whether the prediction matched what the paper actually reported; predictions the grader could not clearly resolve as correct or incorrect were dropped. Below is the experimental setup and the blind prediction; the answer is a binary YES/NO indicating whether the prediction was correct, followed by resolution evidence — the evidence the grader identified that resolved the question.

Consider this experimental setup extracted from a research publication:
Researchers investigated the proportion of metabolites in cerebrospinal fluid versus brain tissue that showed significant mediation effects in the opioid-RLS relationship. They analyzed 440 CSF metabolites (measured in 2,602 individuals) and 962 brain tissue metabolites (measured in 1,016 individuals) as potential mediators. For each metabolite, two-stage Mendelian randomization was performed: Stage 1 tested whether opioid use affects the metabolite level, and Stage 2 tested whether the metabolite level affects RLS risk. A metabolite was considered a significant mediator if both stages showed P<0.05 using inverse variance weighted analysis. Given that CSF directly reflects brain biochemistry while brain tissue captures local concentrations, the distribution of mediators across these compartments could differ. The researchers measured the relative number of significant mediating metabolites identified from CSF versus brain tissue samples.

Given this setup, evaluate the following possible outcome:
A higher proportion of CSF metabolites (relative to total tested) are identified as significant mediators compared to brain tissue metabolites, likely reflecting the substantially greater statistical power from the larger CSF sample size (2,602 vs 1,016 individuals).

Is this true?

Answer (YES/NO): YES